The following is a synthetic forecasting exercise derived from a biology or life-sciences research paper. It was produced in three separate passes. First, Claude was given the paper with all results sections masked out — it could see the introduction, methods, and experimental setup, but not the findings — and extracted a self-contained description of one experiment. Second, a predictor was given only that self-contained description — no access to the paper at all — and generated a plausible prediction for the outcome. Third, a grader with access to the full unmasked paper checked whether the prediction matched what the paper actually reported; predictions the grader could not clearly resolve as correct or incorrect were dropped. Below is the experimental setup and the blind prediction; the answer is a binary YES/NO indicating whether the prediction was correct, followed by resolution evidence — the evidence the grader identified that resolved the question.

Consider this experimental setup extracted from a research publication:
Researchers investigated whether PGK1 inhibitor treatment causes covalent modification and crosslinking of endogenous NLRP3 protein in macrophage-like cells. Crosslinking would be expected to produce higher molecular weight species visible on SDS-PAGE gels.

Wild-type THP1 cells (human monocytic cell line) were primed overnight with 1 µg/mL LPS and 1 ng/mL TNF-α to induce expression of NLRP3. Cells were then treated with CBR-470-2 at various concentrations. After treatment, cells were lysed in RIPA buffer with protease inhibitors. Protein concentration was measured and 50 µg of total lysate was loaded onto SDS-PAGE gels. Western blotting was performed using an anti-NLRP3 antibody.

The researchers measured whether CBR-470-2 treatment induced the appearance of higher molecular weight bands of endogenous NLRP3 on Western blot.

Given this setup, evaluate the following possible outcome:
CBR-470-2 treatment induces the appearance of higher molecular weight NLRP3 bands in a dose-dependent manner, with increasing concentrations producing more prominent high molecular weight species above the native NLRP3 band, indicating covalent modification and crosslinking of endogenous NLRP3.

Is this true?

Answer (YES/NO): NO